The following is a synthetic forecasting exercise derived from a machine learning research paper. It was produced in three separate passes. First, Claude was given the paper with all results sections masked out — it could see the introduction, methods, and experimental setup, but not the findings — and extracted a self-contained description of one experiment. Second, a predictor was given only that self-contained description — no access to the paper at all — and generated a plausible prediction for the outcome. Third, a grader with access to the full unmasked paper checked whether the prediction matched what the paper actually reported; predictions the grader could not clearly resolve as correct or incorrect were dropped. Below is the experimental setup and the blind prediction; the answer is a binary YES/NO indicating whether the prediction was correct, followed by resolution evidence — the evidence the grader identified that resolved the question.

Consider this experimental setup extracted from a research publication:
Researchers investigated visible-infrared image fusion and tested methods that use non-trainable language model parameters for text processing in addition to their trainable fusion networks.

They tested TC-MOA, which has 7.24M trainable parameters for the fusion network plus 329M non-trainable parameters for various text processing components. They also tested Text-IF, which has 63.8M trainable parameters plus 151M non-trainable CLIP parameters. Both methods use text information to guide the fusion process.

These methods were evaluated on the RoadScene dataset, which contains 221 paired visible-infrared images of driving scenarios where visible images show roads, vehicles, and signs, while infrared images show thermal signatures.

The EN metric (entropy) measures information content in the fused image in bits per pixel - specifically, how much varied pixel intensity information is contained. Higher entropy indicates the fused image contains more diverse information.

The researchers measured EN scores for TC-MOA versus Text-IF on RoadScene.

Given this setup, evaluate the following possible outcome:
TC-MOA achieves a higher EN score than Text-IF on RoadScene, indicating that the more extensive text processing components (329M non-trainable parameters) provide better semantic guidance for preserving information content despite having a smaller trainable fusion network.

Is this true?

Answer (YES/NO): YES